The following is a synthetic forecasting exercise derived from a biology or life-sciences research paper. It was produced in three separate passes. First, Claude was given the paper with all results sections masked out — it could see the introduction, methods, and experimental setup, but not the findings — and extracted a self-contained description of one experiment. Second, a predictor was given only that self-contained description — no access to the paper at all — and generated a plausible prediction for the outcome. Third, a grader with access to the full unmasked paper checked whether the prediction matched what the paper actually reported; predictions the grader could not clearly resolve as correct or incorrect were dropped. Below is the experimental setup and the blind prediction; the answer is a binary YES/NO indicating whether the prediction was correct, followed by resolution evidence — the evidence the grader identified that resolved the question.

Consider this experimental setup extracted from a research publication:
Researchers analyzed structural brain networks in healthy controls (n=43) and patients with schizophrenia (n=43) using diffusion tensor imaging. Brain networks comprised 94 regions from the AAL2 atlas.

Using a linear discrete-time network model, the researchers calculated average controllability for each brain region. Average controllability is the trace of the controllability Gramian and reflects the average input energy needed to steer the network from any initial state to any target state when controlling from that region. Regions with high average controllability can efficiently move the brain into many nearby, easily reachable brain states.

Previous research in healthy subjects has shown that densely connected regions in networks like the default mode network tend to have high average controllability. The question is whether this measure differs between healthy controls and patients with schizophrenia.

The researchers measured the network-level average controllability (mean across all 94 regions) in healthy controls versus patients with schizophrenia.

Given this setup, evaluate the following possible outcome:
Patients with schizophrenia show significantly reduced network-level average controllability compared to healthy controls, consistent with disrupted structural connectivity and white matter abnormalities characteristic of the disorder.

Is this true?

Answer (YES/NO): YES